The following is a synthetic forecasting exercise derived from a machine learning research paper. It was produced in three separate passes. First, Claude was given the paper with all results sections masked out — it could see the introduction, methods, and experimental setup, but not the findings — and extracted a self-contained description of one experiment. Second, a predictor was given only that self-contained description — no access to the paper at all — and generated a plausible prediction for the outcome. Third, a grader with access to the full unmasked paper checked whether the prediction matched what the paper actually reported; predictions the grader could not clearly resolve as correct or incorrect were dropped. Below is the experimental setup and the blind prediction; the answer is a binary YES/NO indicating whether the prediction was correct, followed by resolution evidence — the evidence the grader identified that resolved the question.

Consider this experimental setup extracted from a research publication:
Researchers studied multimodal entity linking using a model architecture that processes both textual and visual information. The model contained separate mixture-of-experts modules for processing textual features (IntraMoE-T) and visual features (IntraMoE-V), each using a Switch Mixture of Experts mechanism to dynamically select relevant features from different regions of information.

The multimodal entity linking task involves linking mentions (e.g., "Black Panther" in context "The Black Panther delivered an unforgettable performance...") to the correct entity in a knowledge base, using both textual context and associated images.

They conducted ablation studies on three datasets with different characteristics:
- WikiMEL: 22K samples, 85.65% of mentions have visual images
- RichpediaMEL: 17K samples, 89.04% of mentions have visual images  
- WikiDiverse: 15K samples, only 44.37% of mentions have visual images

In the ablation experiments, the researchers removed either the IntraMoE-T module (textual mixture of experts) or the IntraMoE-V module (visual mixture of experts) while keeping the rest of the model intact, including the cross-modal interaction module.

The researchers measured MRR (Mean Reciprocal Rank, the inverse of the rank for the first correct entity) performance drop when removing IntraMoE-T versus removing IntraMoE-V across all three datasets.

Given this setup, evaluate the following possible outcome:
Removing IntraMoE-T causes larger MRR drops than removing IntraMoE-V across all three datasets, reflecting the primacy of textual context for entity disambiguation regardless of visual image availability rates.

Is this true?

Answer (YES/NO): YES